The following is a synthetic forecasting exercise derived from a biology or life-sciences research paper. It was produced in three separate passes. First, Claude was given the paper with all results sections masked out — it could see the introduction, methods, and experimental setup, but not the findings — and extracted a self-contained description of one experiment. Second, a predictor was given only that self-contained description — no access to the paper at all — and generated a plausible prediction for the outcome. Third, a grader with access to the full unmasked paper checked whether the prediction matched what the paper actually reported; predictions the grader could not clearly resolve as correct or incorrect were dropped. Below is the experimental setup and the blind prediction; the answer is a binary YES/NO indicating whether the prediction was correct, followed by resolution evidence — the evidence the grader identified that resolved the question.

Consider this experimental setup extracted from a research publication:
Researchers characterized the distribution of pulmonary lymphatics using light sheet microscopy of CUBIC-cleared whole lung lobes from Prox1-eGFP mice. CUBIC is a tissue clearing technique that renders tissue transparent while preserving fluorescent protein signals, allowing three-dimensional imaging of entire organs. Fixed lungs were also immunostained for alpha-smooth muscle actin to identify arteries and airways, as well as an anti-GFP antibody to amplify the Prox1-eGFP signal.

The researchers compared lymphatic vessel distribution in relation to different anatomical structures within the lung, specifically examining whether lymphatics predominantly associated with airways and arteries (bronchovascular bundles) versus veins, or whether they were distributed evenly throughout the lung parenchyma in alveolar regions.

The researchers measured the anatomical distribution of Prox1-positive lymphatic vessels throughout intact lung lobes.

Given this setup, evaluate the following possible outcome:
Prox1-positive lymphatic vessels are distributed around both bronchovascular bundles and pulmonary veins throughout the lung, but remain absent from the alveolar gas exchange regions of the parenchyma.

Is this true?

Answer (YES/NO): NO